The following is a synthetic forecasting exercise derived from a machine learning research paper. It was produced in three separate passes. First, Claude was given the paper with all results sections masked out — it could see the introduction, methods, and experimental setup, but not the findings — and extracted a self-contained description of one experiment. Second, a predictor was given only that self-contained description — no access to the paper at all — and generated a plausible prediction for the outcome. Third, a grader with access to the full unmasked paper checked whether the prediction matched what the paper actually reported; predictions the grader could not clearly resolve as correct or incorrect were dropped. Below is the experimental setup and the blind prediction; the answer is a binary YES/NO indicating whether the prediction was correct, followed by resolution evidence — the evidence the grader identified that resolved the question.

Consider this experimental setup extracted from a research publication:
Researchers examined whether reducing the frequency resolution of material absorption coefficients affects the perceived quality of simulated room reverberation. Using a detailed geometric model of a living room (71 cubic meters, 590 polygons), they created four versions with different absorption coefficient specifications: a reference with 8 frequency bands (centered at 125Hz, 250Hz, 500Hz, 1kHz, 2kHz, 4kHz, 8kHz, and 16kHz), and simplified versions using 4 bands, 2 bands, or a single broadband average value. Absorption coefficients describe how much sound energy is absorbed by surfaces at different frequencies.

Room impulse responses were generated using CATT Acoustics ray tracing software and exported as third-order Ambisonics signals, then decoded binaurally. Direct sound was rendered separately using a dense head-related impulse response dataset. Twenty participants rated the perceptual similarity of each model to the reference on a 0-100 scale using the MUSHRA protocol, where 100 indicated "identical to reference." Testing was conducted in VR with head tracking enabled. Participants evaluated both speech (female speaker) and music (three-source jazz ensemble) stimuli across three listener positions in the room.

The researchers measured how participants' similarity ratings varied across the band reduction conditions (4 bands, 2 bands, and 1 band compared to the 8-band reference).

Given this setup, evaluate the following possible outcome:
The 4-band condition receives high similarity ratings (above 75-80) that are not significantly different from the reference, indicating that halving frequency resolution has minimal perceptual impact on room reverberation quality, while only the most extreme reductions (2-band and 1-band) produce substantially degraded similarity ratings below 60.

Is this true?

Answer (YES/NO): NO